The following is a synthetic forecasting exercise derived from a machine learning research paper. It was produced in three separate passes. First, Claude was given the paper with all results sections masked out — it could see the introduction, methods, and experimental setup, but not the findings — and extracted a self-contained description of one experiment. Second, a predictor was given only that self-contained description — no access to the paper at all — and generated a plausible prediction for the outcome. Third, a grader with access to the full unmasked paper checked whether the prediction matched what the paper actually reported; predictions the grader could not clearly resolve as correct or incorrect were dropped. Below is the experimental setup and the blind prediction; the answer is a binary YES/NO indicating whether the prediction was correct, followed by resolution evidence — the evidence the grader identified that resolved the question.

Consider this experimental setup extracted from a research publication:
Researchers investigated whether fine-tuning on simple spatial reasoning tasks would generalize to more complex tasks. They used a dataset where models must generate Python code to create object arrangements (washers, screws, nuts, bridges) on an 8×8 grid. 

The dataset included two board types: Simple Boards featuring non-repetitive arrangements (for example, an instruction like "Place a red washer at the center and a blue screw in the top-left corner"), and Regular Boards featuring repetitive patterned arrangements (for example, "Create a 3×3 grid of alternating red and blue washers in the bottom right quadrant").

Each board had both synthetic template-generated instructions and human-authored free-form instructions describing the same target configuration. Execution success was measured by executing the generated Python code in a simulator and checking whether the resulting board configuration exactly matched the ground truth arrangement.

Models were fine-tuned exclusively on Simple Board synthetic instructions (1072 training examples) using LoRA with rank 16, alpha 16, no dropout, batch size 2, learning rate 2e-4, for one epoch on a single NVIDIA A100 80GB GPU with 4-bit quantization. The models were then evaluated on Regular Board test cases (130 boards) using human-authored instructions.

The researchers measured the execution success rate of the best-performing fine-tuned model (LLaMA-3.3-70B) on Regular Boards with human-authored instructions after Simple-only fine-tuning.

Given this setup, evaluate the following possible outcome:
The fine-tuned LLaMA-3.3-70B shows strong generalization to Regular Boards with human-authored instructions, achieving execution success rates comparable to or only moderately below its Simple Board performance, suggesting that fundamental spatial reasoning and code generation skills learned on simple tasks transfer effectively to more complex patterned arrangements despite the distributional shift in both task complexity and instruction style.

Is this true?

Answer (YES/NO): NO